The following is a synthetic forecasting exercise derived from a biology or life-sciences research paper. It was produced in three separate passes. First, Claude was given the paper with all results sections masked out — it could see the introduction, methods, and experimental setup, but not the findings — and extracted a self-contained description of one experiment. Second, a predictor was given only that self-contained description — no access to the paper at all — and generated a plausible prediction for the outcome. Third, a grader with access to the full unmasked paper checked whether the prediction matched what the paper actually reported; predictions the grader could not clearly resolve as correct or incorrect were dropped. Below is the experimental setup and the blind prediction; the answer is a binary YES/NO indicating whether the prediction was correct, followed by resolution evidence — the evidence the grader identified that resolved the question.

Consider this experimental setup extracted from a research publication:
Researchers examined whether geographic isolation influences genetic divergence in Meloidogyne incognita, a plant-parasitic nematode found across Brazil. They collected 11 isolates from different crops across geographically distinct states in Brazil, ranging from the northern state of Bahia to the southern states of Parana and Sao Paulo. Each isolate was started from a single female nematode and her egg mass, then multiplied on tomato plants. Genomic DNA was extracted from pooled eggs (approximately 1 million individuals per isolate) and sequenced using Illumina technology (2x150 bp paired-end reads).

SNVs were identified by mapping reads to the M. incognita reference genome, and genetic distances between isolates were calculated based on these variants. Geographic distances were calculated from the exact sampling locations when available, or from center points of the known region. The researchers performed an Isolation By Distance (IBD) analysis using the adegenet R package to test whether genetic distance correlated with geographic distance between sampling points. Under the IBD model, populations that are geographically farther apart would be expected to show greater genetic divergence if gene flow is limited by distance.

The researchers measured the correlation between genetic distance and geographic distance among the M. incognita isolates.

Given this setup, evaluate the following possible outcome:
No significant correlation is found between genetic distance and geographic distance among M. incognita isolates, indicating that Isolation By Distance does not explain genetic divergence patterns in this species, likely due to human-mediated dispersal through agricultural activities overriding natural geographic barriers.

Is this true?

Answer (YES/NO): YES